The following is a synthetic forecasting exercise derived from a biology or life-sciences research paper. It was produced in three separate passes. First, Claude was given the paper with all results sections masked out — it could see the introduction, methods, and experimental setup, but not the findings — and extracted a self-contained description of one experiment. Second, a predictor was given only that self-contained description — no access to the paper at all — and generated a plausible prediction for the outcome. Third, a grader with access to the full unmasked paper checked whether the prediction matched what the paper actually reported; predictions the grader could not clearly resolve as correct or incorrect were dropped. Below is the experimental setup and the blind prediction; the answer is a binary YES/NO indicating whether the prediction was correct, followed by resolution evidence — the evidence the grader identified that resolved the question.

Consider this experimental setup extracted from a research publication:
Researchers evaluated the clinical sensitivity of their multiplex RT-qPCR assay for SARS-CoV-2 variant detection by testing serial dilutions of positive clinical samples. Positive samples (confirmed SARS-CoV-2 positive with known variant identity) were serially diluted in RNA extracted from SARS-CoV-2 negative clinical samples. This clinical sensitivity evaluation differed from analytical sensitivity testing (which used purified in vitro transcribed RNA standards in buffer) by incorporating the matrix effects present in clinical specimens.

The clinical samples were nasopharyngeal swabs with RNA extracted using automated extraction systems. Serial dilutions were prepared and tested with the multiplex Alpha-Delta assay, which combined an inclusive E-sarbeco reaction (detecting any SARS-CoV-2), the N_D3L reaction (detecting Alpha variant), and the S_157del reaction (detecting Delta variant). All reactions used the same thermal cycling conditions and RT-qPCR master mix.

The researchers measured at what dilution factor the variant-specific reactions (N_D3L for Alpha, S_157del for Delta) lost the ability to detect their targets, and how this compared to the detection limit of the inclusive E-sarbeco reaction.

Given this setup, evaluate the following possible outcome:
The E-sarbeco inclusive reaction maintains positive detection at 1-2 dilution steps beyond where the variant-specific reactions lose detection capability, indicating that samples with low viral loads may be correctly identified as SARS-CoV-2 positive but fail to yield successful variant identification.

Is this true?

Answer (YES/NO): NO